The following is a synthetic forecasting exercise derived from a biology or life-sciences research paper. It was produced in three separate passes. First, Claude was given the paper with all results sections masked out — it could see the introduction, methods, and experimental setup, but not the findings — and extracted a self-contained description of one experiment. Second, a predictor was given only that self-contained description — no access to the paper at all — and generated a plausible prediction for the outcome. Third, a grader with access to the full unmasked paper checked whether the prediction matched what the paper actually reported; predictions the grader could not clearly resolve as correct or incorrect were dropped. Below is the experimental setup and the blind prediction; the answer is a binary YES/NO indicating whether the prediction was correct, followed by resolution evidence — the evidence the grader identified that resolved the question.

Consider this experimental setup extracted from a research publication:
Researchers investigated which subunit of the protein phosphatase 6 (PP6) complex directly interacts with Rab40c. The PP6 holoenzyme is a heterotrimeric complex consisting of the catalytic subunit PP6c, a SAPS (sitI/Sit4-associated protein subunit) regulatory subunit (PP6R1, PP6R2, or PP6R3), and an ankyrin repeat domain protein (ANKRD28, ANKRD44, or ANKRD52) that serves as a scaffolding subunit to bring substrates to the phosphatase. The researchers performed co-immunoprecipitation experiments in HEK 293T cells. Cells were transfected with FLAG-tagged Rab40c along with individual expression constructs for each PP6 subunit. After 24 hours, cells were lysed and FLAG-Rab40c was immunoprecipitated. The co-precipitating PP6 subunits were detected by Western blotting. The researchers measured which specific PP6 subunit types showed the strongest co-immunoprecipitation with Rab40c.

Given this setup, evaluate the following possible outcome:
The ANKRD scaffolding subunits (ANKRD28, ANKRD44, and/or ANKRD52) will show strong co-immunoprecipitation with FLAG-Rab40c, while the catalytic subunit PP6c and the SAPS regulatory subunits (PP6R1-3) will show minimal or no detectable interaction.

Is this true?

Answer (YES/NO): NO